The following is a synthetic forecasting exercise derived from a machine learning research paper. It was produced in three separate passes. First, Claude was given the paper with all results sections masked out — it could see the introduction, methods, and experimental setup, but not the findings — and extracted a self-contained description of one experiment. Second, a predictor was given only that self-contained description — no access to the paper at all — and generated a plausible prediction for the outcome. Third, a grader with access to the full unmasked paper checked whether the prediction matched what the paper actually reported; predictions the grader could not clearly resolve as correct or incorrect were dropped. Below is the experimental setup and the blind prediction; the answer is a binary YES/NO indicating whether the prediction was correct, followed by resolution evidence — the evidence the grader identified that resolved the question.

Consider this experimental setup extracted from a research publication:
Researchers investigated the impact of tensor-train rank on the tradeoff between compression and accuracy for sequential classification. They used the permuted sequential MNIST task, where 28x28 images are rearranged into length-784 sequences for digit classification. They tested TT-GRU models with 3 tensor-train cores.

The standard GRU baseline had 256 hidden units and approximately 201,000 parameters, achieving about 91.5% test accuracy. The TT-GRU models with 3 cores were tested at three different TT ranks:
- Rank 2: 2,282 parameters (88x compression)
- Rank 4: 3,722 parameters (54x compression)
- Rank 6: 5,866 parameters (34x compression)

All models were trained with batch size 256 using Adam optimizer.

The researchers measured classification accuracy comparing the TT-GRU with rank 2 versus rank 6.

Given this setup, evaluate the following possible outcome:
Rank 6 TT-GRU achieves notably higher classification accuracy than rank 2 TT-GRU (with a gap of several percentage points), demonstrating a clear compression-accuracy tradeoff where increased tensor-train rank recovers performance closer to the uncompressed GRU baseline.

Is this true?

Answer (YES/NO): NO